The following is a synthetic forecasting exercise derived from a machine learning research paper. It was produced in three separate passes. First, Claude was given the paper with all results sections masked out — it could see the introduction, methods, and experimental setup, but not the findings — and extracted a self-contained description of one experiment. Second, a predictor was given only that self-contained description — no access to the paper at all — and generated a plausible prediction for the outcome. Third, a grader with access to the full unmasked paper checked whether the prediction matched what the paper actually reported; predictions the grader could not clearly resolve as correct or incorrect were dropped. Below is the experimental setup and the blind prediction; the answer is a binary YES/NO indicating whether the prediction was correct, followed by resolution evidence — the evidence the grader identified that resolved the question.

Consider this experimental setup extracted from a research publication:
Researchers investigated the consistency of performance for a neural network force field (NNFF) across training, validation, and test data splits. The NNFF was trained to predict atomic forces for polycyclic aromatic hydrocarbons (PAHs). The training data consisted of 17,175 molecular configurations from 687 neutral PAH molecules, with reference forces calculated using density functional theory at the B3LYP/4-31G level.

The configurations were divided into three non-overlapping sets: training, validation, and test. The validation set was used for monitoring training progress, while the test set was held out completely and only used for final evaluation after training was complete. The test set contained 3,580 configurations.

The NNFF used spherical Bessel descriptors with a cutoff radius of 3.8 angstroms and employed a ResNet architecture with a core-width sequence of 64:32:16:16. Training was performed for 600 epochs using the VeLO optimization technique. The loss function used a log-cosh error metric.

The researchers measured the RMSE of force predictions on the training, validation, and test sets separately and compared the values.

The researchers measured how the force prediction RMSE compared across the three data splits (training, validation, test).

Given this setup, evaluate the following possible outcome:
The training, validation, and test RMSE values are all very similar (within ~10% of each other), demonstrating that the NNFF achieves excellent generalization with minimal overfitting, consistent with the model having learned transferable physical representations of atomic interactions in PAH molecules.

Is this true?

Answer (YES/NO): YES